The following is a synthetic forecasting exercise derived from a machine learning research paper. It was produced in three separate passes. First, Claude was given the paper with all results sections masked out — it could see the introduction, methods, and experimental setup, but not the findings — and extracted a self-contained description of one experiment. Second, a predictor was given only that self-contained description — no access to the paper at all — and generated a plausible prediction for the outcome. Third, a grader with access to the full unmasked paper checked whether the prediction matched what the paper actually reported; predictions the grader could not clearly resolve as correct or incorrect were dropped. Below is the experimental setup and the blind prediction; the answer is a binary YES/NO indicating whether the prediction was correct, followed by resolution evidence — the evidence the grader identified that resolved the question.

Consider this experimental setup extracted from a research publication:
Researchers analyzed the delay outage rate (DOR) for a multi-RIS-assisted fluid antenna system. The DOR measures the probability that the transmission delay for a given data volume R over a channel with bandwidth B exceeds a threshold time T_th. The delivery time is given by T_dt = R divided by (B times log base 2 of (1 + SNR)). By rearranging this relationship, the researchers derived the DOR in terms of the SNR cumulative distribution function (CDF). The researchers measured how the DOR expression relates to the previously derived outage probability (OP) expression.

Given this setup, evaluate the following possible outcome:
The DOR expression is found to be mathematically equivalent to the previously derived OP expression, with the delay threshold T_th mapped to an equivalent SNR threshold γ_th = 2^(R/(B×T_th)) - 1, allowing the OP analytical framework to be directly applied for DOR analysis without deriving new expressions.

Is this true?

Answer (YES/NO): YES